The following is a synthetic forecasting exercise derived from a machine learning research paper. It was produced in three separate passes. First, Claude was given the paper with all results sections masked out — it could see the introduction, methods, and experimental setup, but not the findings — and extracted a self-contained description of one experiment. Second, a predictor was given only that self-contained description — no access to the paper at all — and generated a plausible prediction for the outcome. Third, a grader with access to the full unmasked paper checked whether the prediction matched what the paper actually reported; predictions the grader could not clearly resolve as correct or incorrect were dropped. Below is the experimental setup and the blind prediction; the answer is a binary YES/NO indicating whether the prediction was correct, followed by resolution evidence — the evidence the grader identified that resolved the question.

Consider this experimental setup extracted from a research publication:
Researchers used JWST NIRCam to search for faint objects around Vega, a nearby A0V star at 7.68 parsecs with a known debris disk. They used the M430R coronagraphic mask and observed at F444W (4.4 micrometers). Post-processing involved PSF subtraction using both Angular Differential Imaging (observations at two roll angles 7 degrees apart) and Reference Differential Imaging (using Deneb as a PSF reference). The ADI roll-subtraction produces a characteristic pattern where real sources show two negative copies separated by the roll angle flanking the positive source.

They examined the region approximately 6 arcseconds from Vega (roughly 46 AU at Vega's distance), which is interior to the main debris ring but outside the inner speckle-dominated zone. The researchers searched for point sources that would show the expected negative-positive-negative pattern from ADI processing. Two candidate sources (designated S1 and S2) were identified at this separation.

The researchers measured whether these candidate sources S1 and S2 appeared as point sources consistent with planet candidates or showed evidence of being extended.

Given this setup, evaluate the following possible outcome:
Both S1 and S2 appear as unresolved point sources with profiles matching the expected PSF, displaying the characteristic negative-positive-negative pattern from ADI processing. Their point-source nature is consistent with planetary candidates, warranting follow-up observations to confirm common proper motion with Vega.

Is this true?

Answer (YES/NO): NO